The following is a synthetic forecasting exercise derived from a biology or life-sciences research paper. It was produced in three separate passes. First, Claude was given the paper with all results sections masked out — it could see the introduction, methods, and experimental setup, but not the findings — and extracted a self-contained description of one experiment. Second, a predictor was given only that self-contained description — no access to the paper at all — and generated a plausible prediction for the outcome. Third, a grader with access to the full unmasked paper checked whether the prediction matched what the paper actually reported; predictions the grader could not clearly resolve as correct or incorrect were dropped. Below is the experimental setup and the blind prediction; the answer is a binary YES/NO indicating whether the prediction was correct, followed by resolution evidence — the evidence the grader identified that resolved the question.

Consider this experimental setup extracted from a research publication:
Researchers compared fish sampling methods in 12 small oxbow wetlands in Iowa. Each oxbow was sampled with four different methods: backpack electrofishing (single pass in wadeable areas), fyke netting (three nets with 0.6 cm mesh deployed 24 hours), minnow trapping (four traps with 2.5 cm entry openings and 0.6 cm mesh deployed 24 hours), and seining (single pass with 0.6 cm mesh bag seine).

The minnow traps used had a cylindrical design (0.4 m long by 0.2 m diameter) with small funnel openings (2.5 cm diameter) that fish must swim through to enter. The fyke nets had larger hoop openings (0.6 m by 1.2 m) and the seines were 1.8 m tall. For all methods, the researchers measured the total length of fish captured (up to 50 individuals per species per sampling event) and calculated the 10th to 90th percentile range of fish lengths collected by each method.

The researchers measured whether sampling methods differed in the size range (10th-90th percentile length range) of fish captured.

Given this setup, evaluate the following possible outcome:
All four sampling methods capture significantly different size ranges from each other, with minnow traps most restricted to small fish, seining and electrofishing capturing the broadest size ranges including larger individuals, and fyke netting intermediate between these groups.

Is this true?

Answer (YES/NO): NO